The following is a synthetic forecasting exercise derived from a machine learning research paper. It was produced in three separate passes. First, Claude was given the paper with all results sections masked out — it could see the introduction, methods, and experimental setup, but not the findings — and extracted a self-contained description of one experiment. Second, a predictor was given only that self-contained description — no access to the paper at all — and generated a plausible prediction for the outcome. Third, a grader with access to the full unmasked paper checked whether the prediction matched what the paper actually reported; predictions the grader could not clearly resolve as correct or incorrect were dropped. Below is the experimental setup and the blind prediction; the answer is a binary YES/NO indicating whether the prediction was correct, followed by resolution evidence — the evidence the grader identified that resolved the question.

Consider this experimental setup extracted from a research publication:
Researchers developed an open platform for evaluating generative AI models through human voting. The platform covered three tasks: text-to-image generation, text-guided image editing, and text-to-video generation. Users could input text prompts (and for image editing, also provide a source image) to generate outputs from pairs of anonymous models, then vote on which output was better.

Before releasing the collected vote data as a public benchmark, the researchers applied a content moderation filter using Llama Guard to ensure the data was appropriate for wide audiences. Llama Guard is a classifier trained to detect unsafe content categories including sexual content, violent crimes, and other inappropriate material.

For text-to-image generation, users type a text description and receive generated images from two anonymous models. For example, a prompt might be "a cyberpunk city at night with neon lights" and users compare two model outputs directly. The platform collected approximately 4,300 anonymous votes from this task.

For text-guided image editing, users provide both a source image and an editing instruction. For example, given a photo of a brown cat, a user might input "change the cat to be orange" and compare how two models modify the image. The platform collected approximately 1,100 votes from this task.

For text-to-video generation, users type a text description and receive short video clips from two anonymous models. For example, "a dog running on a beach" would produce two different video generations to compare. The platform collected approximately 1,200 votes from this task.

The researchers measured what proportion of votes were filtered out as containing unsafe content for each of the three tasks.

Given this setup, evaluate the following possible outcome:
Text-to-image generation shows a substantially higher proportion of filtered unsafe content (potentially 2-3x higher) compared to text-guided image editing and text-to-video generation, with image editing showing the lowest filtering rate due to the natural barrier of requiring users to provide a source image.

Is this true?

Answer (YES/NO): NO